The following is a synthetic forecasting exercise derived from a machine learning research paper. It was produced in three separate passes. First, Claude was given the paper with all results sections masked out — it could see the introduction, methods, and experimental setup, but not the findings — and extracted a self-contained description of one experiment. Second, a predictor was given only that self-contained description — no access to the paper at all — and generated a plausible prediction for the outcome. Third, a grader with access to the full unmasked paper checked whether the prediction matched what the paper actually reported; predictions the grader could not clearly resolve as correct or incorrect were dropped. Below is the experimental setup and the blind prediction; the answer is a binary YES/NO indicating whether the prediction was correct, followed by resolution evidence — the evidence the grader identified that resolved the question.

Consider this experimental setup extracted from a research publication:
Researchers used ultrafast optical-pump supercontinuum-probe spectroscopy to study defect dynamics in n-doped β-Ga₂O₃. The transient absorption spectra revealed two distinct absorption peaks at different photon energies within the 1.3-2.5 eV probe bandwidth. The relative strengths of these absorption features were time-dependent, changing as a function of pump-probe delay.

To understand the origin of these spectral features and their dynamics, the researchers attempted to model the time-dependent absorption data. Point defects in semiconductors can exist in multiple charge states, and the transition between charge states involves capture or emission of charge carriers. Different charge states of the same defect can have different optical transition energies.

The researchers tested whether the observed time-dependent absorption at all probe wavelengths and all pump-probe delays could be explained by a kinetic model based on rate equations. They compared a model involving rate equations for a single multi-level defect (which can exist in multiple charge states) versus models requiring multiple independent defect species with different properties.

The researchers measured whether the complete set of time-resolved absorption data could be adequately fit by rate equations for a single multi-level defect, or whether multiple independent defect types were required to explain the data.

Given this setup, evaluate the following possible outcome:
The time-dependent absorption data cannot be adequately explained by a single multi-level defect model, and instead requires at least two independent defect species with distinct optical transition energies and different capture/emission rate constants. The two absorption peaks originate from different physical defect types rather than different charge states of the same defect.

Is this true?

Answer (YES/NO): NO